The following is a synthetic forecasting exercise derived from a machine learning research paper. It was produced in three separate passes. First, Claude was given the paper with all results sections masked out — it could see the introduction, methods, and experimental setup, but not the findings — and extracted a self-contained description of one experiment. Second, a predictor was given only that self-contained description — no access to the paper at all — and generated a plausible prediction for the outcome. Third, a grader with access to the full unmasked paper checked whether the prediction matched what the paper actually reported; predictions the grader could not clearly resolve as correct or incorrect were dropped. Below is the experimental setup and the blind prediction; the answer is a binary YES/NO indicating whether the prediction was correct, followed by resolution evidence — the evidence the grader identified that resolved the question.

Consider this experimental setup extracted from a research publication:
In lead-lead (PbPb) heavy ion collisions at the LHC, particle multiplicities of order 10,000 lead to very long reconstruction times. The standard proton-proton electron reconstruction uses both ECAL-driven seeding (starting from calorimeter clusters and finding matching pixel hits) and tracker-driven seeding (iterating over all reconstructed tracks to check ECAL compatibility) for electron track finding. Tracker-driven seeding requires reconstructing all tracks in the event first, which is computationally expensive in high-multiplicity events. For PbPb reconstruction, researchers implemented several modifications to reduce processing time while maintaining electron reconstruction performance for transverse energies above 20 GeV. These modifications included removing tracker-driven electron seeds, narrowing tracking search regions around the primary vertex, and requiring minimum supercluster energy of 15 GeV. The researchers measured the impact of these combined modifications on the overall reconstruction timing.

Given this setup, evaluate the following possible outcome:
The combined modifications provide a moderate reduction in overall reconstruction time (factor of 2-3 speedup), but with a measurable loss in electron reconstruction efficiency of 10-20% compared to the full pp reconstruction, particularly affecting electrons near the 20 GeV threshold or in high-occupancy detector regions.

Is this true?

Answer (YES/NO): NO